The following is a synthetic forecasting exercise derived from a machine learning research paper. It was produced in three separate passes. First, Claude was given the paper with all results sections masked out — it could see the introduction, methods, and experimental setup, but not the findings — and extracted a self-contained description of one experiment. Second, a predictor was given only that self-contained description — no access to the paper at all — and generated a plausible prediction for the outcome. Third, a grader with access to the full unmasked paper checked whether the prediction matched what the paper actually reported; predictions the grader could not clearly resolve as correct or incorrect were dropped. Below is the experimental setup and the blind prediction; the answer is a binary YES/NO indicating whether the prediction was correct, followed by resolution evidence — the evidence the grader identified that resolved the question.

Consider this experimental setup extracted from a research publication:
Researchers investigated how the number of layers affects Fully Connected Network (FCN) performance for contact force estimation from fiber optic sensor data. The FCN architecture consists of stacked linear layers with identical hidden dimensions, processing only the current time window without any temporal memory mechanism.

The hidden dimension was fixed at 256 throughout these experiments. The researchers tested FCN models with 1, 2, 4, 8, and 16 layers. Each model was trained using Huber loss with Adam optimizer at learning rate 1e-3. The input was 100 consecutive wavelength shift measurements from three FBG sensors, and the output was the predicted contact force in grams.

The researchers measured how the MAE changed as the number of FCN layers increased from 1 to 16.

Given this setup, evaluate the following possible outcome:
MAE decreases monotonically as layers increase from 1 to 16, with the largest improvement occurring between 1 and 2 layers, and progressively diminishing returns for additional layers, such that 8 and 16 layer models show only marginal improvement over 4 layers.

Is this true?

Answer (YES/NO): NO